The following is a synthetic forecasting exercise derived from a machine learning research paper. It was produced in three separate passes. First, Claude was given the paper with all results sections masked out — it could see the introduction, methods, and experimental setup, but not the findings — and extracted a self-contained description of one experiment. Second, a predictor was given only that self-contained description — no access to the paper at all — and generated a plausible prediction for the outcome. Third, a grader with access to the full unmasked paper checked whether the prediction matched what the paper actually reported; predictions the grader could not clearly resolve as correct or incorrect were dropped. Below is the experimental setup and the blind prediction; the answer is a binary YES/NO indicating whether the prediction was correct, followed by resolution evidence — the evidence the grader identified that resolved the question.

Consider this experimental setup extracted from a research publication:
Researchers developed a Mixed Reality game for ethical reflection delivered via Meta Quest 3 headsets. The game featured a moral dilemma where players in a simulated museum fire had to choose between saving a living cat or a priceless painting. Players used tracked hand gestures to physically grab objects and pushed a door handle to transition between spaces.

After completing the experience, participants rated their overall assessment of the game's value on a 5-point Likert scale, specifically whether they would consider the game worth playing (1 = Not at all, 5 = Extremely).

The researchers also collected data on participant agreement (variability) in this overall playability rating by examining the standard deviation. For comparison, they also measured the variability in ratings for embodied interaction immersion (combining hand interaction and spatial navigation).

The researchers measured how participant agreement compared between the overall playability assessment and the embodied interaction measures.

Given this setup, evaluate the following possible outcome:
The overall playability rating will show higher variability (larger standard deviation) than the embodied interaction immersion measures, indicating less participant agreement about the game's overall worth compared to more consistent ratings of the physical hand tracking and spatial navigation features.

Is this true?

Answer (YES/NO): YES